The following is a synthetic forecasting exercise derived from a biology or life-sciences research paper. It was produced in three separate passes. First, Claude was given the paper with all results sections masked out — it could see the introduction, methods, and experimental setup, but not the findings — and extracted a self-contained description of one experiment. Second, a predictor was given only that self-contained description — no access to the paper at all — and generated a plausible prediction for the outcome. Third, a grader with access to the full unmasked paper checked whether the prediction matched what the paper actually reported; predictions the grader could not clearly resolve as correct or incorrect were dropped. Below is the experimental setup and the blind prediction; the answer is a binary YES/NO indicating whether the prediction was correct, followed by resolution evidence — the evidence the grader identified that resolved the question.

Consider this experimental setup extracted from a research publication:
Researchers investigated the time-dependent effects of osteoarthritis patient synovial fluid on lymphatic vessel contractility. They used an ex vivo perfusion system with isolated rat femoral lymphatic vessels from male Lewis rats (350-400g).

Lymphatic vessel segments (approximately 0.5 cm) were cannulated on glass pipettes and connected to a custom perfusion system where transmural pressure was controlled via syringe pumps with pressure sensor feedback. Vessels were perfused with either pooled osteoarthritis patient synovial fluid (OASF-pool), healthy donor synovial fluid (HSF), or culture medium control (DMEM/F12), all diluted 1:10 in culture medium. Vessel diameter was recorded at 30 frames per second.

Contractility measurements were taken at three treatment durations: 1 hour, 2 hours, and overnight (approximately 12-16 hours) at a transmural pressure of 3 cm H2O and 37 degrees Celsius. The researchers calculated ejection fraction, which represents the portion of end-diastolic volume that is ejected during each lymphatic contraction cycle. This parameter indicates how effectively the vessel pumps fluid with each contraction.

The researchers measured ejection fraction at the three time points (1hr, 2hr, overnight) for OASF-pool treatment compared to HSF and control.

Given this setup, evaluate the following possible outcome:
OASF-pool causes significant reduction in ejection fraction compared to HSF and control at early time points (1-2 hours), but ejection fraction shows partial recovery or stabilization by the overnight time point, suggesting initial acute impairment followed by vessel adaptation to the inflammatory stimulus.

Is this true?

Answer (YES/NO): NO